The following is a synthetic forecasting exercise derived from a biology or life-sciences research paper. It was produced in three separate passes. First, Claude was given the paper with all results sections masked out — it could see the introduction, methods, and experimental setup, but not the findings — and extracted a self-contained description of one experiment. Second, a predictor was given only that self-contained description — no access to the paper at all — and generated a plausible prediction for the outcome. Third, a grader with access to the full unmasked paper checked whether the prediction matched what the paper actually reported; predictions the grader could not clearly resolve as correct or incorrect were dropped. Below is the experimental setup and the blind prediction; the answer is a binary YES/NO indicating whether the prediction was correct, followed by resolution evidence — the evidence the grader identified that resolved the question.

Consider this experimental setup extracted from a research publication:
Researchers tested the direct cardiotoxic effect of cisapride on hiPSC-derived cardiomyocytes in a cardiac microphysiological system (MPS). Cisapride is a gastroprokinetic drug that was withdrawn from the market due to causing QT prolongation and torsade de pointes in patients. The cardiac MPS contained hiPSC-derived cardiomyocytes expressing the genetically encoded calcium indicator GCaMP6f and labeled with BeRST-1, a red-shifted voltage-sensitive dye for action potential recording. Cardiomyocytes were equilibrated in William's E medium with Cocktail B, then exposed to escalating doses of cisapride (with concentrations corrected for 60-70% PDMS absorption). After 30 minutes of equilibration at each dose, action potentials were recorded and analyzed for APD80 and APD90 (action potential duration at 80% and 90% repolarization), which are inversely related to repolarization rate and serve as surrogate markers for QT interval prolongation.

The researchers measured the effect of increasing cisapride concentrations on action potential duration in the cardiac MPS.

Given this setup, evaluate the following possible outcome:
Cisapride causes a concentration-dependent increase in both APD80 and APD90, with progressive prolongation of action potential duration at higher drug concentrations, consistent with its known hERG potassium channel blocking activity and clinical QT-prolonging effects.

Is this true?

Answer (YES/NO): YES